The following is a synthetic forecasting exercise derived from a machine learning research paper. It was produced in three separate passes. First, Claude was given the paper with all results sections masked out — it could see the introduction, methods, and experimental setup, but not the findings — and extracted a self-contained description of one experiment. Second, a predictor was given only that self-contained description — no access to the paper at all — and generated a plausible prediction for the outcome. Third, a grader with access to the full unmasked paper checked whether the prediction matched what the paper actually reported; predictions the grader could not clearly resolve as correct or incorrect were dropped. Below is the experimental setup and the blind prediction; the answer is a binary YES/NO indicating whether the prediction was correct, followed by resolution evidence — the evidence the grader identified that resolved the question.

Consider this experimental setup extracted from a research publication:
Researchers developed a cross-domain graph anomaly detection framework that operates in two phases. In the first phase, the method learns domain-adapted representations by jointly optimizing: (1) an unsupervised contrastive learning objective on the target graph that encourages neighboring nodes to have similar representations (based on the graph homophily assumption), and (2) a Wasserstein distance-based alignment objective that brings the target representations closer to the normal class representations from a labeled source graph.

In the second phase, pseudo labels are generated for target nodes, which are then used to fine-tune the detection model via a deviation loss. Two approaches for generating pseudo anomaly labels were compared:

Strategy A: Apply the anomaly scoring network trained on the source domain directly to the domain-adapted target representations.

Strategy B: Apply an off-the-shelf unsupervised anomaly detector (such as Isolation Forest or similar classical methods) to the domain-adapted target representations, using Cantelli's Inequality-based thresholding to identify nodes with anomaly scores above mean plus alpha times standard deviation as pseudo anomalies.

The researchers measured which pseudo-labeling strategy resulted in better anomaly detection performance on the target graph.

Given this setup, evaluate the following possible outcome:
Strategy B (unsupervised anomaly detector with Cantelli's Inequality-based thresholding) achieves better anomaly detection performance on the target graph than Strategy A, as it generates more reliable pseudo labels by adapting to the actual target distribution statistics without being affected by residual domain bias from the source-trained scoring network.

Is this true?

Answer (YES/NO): YES